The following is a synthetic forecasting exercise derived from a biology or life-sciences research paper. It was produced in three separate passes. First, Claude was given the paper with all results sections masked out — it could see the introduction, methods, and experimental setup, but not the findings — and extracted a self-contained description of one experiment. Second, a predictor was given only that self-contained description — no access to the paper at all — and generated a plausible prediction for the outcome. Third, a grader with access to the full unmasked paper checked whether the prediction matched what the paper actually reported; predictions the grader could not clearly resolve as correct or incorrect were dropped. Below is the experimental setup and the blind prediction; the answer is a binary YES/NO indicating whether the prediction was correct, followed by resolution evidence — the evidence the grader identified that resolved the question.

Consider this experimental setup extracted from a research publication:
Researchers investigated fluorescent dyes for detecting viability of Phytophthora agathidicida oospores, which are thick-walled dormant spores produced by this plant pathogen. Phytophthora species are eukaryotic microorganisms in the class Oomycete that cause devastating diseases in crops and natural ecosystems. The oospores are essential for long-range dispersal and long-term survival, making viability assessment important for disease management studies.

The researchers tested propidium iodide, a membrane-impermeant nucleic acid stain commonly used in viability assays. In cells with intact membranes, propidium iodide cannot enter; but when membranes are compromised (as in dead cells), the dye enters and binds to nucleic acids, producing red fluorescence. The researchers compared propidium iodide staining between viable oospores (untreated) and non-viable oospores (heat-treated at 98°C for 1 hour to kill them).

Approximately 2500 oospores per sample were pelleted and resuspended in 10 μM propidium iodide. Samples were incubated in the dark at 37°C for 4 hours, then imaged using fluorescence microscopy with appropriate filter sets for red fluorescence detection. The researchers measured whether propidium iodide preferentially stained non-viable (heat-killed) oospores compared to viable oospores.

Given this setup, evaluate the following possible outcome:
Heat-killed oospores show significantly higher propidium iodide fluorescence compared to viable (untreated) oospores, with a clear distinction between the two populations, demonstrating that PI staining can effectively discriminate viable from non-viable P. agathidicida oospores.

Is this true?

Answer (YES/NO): NO